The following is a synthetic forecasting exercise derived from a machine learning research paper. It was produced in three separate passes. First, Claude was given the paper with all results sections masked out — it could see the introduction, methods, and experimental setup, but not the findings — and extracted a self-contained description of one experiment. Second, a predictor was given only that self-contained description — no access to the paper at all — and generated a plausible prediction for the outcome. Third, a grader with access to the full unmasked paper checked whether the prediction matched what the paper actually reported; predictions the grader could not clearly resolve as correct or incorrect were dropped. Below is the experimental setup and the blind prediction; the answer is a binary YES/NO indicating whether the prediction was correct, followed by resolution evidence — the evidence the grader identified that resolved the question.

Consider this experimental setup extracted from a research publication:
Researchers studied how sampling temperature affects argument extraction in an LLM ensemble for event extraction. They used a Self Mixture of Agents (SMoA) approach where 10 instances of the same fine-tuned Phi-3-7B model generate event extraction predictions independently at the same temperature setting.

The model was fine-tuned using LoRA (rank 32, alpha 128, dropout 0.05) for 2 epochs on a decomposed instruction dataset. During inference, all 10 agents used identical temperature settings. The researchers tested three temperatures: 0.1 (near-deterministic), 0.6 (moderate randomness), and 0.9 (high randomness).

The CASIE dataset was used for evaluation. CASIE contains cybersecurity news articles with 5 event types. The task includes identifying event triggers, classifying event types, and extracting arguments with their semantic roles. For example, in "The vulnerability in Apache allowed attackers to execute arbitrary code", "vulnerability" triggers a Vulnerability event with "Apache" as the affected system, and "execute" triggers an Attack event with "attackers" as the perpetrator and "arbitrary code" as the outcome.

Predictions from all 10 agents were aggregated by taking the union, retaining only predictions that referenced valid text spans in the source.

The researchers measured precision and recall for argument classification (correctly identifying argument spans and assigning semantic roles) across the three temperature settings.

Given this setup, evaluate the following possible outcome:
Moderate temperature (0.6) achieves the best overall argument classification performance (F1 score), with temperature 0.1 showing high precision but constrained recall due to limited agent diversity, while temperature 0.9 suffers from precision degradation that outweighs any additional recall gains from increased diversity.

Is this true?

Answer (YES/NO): NO